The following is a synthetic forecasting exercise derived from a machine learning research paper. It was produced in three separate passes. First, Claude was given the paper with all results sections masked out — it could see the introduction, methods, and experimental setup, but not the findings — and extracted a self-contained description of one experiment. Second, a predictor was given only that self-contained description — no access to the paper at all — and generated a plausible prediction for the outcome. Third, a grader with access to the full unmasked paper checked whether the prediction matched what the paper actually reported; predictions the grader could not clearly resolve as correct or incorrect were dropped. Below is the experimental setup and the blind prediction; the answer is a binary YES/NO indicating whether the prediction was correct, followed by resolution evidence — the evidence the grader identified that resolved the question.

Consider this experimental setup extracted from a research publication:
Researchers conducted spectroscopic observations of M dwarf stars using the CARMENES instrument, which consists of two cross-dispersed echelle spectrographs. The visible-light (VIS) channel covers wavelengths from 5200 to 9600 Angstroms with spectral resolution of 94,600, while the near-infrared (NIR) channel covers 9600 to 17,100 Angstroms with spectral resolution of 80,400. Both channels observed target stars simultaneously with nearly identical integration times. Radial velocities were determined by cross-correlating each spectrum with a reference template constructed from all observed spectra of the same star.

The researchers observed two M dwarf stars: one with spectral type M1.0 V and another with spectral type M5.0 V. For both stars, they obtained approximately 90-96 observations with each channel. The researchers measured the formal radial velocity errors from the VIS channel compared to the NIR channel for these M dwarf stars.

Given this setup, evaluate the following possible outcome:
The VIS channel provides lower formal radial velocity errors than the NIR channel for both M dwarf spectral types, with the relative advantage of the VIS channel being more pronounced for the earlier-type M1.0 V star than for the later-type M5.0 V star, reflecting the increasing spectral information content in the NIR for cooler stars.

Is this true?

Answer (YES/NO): NO